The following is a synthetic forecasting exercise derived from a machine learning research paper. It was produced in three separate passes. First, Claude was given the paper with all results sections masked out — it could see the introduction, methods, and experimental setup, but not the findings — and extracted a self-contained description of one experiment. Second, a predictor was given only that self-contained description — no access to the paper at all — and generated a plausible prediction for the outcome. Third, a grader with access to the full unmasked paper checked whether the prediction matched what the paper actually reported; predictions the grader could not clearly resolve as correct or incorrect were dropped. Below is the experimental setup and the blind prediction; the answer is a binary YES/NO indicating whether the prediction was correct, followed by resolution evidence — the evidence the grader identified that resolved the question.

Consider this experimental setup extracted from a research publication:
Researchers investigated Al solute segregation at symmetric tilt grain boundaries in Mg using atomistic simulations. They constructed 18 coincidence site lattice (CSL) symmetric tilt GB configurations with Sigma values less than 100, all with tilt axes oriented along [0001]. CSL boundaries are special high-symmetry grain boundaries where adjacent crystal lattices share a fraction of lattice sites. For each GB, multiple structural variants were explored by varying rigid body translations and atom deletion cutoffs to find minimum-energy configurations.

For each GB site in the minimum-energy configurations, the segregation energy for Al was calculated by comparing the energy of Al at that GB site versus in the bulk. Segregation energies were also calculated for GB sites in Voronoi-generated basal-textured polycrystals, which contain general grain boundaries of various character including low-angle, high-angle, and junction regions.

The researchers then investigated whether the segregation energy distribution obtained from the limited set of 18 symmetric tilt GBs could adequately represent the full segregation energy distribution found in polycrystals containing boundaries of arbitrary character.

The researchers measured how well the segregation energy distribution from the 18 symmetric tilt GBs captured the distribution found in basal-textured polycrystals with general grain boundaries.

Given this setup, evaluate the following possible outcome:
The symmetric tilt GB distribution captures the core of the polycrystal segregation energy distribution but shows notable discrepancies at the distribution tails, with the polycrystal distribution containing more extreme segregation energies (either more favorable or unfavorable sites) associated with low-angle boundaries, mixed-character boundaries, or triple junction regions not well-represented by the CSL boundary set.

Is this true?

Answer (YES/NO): NO